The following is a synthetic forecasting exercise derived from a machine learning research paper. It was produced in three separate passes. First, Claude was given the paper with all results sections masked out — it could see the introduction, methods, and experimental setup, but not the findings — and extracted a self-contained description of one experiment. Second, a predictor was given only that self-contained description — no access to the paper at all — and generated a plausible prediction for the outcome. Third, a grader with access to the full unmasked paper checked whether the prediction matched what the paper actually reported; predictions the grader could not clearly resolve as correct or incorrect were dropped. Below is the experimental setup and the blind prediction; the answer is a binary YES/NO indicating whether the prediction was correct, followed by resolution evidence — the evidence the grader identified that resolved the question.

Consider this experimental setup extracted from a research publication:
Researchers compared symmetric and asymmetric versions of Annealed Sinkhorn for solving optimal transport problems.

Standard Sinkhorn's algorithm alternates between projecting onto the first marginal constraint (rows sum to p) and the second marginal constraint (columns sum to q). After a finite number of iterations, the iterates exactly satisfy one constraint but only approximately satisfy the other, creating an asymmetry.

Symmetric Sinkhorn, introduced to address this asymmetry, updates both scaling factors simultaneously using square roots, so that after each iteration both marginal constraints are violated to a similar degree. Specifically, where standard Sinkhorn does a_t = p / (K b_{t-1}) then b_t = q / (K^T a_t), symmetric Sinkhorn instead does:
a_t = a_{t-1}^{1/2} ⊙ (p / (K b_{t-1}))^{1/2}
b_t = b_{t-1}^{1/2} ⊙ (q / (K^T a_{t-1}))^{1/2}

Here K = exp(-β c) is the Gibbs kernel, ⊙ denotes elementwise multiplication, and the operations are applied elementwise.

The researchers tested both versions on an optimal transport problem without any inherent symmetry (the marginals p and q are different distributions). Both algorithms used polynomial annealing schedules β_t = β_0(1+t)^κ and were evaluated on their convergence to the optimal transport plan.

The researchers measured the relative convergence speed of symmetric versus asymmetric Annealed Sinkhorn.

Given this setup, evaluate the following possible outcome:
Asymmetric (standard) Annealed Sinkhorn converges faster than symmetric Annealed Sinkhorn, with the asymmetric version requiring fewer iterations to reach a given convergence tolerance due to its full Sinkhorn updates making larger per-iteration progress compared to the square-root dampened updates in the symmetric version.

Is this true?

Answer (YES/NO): YES